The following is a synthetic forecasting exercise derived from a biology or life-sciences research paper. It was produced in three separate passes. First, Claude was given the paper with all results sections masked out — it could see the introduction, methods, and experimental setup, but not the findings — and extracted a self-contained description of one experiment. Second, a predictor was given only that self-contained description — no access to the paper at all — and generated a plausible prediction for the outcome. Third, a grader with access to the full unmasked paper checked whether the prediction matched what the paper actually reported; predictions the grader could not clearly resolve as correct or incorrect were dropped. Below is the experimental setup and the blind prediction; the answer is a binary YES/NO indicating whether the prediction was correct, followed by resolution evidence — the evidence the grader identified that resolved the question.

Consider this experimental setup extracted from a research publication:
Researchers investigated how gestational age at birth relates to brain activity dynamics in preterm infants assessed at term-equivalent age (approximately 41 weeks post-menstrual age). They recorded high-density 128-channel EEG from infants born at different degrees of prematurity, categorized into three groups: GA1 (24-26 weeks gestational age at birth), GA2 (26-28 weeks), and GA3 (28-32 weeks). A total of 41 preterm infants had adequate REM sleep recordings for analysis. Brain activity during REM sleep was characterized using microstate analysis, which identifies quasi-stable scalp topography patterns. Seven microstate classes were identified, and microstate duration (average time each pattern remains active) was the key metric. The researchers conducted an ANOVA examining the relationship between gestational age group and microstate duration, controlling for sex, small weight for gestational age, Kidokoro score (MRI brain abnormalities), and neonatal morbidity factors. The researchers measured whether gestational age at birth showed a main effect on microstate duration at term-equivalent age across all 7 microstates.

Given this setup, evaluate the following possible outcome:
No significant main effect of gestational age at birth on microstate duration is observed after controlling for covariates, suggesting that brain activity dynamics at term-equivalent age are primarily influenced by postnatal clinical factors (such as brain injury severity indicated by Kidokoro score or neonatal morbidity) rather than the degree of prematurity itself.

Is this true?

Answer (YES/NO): NO